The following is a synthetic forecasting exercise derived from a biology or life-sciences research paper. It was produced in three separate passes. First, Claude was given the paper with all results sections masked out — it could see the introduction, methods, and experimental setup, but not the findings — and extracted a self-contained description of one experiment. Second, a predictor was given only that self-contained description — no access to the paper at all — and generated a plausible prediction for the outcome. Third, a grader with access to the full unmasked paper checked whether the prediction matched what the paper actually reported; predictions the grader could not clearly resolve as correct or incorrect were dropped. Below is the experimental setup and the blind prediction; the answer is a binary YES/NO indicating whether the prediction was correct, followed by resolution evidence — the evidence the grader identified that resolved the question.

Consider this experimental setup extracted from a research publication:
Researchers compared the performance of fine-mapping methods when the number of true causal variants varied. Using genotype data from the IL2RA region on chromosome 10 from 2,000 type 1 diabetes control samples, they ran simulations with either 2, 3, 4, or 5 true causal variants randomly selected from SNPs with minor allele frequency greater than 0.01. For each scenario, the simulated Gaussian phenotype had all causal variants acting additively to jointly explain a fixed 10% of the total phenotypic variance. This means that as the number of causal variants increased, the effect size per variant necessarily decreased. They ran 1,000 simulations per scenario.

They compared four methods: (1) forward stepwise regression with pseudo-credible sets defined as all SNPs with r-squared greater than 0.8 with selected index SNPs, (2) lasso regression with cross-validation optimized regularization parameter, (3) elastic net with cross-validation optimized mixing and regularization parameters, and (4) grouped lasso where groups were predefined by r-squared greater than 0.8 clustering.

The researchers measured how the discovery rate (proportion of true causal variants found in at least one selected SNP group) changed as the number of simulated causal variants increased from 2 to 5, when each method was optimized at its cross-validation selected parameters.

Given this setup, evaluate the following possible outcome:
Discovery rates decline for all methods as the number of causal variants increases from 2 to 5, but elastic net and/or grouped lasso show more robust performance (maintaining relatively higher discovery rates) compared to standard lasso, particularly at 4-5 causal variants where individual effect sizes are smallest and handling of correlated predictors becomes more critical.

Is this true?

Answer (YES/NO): NO